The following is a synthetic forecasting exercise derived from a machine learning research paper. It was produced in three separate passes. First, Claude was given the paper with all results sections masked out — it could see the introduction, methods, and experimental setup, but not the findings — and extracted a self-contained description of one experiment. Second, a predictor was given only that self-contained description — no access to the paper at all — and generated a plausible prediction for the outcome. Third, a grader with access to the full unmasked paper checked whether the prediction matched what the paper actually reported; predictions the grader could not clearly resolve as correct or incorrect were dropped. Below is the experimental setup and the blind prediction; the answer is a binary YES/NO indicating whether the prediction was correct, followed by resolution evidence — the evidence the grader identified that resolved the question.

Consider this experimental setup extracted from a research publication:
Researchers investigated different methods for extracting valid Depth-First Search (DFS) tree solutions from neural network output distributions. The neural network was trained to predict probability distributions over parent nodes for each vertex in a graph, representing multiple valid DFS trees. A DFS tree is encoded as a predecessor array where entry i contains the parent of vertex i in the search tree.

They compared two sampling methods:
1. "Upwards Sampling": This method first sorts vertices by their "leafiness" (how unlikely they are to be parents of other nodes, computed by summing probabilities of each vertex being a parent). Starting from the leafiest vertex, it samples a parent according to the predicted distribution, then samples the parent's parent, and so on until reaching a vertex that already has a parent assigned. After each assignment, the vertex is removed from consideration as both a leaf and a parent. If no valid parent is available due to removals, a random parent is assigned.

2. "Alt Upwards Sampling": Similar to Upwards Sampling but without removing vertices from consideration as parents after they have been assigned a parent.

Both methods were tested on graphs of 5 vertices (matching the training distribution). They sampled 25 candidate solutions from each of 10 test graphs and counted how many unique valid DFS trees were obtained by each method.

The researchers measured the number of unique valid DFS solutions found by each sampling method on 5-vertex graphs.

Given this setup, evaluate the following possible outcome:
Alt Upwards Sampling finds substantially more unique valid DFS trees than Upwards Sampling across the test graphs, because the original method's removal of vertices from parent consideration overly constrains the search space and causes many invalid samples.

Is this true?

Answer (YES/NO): YES